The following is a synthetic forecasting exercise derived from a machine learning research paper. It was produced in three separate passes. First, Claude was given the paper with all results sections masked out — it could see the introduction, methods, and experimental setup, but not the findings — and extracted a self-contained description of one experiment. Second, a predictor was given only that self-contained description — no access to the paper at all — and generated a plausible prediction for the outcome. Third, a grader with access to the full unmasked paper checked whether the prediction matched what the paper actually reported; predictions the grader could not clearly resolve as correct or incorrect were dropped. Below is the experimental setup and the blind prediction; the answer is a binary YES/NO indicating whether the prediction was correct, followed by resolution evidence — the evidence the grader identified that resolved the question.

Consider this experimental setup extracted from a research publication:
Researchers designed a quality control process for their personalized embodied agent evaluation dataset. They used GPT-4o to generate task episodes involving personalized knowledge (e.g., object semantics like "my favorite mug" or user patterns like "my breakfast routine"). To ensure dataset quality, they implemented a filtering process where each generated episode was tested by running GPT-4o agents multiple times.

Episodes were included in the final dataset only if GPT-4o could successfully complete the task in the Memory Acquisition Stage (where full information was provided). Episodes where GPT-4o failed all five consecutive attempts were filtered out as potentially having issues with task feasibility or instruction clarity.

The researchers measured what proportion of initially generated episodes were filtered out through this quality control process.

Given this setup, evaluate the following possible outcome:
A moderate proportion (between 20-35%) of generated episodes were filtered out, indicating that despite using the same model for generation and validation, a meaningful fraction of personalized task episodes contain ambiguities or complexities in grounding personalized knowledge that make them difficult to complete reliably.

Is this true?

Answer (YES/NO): NO